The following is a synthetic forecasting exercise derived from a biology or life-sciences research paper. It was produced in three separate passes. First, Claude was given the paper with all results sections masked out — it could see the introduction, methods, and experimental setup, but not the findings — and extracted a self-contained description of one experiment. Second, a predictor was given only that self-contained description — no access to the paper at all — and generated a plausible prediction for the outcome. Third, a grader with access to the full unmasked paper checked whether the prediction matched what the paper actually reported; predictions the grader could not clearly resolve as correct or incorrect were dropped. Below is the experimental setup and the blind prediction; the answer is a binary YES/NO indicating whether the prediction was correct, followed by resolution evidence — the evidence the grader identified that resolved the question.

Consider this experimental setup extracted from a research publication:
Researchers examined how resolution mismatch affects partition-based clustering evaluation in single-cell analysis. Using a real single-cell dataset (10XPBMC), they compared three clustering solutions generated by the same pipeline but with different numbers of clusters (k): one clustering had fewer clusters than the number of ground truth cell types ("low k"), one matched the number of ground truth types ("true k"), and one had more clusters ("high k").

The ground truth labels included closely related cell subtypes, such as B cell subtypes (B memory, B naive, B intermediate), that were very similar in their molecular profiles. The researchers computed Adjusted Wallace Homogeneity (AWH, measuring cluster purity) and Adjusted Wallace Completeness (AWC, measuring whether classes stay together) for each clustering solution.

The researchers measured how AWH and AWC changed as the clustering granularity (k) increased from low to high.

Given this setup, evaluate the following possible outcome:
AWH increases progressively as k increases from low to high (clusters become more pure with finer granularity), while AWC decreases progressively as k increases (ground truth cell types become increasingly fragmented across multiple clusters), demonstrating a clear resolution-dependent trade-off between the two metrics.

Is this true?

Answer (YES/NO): NO